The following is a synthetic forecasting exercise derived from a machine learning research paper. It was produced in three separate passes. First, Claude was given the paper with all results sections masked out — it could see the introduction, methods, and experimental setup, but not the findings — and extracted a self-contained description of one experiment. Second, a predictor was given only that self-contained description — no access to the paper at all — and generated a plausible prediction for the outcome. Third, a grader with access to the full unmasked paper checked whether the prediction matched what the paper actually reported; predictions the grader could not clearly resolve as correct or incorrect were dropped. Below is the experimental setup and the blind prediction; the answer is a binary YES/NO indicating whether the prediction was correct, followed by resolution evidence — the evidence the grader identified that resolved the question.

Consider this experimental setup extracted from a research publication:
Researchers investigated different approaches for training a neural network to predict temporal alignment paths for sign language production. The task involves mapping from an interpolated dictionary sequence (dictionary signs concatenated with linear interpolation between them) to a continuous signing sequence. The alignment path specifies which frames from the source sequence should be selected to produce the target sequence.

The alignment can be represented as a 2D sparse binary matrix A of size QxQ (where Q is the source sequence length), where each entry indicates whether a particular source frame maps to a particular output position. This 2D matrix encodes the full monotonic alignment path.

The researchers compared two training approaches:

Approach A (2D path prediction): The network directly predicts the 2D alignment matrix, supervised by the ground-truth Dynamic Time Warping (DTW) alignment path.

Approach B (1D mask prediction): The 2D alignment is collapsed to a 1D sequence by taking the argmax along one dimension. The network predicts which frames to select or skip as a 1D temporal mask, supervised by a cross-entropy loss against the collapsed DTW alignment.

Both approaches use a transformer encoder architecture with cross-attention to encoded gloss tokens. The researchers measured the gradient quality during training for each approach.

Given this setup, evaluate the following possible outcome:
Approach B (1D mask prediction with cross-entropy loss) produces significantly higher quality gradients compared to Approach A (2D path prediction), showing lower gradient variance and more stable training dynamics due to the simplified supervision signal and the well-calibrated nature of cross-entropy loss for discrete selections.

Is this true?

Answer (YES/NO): NO